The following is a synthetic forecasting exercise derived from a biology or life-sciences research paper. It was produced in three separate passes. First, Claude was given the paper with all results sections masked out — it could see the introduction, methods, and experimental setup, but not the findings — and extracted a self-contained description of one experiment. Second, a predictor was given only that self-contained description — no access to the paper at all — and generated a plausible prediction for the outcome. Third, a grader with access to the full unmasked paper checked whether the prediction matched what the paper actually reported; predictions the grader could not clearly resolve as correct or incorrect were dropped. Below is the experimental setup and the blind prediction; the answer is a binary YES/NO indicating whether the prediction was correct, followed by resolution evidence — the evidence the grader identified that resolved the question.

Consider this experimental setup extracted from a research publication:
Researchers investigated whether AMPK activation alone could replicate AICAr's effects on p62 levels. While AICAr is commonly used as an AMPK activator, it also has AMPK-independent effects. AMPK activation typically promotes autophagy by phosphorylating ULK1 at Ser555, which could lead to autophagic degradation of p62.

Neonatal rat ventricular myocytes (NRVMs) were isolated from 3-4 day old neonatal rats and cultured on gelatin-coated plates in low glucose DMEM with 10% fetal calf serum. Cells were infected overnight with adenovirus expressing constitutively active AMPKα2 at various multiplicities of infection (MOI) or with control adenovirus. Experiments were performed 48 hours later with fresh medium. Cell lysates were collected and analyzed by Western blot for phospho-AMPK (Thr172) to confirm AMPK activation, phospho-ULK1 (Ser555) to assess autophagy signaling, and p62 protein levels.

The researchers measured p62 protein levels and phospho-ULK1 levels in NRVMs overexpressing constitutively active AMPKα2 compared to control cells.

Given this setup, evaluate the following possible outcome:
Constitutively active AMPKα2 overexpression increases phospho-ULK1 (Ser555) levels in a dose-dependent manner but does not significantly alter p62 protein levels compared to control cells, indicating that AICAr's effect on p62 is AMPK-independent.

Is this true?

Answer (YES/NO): NO